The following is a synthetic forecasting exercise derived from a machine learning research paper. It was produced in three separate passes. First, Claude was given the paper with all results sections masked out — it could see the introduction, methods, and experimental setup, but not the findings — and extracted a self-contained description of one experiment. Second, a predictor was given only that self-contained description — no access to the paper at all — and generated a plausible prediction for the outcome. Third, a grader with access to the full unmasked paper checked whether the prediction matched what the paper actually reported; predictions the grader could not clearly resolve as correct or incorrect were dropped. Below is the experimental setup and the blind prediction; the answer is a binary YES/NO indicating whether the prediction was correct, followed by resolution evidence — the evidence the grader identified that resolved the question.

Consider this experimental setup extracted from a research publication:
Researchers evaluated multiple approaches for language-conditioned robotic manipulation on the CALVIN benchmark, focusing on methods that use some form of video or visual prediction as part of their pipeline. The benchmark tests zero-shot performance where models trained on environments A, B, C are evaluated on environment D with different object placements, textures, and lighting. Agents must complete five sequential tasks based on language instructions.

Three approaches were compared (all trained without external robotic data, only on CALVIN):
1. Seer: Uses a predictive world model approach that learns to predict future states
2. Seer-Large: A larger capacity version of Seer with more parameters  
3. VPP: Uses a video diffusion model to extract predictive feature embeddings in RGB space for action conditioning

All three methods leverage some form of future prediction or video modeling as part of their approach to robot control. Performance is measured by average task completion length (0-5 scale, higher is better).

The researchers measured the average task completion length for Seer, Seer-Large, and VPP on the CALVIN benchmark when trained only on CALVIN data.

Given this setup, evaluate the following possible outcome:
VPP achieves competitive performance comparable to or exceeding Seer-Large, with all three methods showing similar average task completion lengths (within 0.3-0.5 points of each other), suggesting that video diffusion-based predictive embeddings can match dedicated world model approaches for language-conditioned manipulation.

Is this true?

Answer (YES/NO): YES